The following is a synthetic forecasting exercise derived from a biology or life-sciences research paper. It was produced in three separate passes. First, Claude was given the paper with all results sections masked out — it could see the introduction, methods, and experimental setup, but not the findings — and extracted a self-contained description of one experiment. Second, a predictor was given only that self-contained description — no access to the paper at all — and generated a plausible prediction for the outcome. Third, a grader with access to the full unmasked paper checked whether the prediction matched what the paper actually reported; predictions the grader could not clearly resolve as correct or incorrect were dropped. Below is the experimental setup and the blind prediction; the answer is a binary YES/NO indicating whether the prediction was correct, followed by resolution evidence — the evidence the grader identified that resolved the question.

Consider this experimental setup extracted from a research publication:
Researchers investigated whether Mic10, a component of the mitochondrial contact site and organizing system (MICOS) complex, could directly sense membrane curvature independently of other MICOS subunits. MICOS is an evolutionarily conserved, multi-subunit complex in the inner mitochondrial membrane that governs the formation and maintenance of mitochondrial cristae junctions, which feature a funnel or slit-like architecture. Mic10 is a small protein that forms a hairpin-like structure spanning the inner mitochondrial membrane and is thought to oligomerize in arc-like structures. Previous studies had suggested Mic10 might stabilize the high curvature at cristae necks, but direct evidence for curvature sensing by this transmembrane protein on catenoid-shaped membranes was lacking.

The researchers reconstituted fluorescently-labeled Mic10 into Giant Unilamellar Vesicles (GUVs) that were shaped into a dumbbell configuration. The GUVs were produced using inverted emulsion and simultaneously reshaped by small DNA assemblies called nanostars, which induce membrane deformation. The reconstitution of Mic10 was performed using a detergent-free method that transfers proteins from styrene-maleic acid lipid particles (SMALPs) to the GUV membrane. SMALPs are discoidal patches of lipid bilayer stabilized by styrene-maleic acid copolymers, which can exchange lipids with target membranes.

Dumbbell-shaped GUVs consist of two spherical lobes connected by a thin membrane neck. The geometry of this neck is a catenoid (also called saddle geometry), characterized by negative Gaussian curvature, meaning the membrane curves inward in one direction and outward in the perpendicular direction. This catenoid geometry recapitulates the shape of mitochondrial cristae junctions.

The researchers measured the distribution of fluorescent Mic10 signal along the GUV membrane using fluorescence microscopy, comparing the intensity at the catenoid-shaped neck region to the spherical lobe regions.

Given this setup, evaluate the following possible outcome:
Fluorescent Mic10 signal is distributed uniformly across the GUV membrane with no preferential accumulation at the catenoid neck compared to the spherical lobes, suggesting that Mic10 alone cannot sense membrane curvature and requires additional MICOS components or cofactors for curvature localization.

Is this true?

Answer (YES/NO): NO